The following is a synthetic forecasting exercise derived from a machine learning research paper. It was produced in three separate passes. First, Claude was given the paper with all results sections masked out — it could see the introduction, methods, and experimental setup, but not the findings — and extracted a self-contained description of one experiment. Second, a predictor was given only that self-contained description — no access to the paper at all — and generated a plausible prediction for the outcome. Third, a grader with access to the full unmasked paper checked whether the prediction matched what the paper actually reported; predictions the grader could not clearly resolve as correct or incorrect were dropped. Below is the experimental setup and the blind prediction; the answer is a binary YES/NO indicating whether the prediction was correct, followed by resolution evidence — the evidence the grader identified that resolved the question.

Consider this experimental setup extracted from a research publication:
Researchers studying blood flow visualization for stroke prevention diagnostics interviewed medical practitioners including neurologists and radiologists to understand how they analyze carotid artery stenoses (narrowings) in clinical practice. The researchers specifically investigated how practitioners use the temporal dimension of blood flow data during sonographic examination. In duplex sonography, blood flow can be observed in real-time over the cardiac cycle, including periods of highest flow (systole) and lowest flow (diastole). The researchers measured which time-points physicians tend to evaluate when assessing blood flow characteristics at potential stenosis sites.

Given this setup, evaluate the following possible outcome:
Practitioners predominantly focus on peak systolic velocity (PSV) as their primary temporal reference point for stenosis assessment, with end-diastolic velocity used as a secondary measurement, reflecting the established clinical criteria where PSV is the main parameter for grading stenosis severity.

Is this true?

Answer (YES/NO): YES